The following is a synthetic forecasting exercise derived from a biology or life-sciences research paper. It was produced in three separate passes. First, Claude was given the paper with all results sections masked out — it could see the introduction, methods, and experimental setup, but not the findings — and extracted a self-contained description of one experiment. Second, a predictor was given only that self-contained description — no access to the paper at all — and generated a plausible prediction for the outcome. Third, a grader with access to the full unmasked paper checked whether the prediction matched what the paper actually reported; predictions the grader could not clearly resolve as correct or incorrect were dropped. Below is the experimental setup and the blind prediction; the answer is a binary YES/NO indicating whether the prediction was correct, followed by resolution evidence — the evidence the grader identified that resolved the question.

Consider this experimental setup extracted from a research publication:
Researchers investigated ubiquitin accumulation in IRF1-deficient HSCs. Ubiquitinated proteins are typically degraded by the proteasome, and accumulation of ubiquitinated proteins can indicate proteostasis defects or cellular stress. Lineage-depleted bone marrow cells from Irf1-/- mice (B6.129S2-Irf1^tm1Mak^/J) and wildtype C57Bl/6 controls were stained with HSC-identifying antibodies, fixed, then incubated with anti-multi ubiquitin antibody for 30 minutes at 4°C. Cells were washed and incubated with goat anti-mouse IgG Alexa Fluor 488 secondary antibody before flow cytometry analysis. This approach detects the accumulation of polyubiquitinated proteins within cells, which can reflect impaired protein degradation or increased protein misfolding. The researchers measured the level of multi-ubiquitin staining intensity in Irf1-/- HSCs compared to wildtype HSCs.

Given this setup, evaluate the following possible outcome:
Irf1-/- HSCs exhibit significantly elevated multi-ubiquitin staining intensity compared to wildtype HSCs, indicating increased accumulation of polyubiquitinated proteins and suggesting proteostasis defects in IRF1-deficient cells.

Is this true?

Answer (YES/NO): NO